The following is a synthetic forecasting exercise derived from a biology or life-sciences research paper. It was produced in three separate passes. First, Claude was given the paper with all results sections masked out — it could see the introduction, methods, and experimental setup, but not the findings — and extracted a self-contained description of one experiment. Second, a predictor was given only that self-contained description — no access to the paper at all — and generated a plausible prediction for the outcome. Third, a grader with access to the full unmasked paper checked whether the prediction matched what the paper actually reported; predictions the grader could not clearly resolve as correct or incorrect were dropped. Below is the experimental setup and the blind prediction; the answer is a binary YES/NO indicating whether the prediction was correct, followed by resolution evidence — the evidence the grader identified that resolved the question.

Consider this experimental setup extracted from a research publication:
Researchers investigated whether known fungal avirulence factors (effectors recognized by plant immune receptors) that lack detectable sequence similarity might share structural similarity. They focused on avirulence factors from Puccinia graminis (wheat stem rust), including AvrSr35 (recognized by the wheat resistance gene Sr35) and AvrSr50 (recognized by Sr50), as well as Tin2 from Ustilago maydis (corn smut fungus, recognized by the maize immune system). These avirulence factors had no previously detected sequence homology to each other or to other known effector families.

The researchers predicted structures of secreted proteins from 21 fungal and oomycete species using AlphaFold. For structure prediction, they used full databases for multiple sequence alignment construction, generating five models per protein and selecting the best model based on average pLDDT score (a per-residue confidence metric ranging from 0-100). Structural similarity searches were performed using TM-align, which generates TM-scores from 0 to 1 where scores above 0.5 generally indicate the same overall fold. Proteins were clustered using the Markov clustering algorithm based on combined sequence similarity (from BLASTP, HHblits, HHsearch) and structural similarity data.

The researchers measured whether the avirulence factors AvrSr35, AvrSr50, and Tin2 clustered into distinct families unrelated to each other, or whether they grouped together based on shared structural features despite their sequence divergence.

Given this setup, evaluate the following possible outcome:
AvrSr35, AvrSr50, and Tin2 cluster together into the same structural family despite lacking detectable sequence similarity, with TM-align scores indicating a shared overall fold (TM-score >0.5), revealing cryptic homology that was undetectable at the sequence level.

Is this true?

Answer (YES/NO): NO